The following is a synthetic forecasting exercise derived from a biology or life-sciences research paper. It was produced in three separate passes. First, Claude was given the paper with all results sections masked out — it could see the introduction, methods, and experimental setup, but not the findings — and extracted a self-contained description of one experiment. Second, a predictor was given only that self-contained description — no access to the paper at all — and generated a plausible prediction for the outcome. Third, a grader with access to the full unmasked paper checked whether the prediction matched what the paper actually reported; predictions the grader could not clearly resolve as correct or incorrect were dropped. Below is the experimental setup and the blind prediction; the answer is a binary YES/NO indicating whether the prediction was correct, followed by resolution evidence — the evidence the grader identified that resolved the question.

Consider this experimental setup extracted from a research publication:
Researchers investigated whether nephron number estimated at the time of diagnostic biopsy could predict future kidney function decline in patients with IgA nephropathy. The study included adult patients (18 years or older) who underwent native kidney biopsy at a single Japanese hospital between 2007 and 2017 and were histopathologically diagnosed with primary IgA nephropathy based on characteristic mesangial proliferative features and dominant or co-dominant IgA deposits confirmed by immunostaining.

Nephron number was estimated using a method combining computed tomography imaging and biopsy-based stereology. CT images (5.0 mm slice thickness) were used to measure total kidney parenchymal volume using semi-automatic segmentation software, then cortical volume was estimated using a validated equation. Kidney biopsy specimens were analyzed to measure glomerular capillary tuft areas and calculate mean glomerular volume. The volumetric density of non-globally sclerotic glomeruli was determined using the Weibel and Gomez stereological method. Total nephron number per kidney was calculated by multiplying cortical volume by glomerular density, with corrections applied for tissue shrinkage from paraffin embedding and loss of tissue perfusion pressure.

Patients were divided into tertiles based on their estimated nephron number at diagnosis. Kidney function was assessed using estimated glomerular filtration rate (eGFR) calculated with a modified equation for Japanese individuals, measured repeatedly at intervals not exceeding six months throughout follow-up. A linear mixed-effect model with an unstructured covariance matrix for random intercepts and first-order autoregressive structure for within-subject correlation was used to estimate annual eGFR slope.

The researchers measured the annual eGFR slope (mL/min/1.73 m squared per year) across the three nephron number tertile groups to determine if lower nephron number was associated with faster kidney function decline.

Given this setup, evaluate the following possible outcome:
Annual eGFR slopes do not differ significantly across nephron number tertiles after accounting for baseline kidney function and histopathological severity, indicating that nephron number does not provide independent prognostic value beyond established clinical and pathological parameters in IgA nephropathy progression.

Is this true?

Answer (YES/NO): NO